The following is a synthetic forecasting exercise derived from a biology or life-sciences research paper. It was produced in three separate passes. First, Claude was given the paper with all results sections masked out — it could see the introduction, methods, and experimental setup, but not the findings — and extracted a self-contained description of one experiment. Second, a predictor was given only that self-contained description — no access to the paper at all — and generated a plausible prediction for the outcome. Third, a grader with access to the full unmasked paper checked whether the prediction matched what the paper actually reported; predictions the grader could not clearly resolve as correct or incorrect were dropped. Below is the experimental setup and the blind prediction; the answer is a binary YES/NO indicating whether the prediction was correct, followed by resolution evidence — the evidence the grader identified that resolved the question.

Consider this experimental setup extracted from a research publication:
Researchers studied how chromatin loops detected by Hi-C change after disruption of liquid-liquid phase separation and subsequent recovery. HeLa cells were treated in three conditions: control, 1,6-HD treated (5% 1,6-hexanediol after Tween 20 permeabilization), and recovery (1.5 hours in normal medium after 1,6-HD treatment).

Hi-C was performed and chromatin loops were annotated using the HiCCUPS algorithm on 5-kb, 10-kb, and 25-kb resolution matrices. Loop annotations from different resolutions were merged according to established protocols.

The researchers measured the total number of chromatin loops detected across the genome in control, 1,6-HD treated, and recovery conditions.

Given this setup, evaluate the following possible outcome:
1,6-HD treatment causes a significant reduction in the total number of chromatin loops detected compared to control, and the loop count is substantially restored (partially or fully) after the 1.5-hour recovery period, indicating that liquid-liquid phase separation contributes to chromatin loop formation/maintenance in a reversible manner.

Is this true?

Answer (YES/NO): NO